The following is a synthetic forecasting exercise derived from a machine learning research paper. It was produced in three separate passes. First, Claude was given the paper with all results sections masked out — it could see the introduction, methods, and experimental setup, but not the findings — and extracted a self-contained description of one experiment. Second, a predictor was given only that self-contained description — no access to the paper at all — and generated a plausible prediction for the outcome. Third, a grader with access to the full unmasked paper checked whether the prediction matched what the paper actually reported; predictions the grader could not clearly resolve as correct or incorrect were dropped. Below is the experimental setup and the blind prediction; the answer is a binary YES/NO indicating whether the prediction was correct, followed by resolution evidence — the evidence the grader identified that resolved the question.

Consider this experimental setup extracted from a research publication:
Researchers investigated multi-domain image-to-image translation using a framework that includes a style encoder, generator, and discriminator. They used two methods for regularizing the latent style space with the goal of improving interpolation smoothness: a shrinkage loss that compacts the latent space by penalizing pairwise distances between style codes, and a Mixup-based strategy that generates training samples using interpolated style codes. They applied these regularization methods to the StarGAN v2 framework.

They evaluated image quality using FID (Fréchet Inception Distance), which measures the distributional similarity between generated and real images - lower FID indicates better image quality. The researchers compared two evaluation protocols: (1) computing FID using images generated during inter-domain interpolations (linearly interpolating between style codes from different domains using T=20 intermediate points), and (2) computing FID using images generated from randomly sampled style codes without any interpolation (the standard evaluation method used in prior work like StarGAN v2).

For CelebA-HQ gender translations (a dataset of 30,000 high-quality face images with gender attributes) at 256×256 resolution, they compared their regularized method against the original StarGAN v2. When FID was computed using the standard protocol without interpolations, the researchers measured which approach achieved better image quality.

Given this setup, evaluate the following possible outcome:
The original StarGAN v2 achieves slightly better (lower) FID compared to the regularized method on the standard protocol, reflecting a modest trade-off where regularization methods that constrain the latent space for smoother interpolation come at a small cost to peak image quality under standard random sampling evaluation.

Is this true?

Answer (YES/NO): YES